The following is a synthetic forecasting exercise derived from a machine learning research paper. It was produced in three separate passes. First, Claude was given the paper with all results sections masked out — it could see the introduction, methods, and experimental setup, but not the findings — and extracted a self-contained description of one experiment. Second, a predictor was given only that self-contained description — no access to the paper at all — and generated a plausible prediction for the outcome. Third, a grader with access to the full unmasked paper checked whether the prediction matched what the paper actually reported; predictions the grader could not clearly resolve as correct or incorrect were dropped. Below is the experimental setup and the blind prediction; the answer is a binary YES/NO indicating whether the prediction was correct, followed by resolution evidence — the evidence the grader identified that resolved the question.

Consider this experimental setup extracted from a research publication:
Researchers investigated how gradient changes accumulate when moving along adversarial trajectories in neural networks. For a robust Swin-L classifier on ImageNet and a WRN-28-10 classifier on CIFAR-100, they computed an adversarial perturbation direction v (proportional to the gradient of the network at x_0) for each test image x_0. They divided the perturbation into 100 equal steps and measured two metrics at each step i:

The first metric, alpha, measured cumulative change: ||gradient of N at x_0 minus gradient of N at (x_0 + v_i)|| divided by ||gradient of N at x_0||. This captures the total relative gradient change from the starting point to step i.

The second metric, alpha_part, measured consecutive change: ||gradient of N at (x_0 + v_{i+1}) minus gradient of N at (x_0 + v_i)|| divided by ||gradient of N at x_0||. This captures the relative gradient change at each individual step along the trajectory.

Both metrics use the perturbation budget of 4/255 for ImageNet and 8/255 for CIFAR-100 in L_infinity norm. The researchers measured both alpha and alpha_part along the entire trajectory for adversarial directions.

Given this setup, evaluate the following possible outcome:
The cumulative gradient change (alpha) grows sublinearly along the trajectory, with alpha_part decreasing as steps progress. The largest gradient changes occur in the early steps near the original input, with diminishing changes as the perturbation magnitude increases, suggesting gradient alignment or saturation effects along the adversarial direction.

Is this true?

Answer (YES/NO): NO